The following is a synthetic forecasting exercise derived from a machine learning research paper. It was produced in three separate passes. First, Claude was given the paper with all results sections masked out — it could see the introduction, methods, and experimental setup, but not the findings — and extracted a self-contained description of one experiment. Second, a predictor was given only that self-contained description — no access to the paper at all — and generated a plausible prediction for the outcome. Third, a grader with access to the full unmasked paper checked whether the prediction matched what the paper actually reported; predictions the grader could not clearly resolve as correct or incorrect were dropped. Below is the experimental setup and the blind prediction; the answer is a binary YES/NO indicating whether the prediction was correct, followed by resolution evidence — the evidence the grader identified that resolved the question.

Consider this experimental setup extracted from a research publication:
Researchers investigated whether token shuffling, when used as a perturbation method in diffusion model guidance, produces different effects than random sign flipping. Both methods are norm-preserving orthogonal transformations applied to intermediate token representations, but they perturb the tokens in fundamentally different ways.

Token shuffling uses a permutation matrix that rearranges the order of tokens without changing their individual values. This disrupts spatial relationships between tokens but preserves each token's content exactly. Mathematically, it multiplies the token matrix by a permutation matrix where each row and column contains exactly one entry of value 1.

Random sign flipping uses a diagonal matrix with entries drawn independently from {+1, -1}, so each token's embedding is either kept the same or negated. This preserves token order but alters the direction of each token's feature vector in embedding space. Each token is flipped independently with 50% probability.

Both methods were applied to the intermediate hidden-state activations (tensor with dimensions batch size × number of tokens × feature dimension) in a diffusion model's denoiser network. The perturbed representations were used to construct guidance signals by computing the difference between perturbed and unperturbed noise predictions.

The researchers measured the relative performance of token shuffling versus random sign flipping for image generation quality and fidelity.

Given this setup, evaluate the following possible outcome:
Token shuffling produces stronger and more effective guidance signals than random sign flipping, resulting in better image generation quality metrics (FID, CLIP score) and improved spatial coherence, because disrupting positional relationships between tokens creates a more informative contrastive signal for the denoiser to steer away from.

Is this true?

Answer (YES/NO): YES